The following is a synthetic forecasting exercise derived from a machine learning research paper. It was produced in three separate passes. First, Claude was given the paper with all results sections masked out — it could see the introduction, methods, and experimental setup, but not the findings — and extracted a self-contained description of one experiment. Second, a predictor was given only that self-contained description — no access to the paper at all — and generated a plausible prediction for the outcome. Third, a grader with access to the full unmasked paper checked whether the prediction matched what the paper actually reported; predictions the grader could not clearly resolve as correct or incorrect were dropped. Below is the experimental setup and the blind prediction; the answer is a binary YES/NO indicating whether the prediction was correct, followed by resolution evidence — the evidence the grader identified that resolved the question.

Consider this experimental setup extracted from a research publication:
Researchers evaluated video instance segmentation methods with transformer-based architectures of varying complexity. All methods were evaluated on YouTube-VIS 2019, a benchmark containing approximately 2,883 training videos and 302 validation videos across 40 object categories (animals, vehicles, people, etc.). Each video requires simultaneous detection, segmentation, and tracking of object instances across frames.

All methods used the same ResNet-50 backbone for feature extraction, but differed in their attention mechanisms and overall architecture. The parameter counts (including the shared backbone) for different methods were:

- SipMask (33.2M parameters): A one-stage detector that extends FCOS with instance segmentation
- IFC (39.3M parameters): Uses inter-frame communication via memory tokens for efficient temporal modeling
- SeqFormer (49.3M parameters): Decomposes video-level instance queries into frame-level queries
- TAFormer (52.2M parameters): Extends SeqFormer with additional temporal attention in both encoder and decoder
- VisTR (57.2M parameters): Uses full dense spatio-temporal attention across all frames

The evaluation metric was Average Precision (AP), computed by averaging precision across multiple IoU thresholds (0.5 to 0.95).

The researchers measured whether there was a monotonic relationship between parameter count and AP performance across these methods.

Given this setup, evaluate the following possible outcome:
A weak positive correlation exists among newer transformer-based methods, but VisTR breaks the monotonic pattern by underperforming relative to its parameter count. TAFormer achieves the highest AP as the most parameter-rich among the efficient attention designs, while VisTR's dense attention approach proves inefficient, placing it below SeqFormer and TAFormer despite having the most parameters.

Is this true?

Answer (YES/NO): YES